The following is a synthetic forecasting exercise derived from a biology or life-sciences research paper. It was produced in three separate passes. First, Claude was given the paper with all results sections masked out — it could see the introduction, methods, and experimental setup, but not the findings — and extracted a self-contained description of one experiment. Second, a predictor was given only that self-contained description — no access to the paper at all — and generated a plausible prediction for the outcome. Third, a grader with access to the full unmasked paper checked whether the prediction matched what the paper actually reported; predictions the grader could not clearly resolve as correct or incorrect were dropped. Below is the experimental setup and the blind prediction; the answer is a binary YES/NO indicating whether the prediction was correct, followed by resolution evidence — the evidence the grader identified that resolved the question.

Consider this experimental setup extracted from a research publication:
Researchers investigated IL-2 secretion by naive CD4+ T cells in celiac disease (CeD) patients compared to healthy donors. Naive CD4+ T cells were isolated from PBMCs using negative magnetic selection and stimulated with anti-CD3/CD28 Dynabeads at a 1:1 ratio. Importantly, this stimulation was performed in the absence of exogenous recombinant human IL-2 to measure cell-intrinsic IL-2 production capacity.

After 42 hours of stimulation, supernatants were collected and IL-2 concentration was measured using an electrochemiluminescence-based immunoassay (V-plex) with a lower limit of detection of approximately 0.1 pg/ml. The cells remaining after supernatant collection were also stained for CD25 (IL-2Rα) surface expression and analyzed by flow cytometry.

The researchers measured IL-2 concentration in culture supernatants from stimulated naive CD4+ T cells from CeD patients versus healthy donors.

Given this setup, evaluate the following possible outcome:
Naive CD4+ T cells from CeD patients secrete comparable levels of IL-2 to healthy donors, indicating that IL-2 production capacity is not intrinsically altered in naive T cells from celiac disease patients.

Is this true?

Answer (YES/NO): NO